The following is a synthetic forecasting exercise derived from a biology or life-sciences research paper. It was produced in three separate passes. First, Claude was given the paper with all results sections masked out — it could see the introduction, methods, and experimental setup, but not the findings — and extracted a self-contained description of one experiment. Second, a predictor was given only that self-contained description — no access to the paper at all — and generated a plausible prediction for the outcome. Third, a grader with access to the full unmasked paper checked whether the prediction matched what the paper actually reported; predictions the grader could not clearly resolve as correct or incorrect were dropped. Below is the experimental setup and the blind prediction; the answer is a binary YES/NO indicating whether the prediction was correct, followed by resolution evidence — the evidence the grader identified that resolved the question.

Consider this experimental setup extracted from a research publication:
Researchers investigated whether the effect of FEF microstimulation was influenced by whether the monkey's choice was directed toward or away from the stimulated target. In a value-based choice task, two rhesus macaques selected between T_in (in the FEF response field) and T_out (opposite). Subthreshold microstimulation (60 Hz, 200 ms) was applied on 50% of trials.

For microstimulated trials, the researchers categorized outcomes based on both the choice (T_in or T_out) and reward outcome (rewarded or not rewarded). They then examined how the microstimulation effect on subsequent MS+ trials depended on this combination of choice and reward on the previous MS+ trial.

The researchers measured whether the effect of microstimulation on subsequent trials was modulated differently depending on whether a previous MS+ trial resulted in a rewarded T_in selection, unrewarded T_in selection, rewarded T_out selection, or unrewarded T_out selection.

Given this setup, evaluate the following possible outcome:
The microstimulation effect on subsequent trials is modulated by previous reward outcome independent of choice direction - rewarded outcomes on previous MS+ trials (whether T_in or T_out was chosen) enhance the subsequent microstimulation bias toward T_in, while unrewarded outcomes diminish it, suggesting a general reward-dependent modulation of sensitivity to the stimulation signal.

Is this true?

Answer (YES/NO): NO